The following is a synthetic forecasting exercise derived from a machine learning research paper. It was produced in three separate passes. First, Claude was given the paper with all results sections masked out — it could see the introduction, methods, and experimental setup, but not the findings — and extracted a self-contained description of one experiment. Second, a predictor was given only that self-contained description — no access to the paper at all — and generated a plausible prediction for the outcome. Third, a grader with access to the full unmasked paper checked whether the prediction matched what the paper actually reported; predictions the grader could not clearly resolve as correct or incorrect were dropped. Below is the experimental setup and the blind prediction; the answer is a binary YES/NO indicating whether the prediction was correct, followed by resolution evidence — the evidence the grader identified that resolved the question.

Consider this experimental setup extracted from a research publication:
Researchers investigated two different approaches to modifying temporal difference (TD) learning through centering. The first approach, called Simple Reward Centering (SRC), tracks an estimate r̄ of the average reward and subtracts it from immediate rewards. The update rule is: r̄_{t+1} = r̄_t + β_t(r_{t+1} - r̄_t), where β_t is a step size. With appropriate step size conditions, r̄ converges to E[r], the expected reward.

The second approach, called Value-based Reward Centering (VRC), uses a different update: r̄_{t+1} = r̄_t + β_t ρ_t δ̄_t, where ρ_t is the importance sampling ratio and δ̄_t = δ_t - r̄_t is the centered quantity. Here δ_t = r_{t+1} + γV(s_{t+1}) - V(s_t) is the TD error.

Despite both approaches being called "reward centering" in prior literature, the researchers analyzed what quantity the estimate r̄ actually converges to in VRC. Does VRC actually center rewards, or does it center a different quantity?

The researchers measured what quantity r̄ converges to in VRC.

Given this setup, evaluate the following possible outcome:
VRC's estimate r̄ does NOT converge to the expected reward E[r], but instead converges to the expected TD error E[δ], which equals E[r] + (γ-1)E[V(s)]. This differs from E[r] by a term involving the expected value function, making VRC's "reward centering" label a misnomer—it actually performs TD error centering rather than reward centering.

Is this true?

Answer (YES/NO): YES